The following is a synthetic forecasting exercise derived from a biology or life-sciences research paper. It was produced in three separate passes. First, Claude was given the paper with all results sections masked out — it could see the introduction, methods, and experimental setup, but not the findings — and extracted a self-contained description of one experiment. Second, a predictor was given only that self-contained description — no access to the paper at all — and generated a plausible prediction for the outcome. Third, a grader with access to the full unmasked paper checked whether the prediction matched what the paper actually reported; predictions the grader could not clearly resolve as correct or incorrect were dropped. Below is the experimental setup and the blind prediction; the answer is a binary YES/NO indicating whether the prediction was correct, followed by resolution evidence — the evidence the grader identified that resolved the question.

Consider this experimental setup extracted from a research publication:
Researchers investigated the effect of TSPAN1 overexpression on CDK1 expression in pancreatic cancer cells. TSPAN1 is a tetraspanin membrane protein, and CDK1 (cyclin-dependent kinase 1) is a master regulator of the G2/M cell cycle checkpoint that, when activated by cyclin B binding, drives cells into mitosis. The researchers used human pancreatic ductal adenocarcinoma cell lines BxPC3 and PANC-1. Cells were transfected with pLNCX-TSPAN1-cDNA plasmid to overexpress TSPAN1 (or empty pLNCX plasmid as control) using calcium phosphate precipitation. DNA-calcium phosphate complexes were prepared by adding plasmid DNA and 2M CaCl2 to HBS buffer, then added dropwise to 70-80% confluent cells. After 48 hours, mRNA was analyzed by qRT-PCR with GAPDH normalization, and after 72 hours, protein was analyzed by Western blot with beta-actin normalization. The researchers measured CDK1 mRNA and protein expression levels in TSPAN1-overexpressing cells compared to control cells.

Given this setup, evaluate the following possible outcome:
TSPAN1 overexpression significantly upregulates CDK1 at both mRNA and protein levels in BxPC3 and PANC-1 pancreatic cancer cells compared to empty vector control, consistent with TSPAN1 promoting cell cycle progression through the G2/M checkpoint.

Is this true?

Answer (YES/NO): YES